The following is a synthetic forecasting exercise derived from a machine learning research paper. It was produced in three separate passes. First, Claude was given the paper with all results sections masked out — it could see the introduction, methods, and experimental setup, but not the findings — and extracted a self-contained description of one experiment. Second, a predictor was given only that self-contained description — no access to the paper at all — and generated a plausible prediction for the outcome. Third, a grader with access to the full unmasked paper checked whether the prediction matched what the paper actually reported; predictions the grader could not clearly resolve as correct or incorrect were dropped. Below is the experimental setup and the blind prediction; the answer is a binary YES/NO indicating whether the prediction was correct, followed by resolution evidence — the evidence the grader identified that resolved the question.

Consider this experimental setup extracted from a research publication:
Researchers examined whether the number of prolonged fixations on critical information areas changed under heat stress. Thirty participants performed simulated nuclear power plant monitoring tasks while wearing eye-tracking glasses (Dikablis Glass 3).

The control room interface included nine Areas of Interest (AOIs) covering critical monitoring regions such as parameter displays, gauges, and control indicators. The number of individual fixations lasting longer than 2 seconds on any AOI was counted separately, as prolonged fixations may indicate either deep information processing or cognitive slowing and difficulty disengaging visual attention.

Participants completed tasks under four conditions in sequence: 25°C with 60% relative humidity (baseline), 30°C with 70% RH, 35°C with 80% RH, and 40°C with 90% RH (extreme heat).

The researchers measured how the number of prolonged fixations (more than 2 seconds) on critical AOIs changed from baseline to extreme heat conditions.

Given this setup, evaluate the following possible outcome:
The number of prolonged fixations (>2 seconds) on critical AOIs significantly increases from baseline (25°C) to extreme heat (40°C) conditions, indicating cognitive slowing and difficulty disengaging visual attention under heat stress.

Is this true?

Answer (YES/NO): NO